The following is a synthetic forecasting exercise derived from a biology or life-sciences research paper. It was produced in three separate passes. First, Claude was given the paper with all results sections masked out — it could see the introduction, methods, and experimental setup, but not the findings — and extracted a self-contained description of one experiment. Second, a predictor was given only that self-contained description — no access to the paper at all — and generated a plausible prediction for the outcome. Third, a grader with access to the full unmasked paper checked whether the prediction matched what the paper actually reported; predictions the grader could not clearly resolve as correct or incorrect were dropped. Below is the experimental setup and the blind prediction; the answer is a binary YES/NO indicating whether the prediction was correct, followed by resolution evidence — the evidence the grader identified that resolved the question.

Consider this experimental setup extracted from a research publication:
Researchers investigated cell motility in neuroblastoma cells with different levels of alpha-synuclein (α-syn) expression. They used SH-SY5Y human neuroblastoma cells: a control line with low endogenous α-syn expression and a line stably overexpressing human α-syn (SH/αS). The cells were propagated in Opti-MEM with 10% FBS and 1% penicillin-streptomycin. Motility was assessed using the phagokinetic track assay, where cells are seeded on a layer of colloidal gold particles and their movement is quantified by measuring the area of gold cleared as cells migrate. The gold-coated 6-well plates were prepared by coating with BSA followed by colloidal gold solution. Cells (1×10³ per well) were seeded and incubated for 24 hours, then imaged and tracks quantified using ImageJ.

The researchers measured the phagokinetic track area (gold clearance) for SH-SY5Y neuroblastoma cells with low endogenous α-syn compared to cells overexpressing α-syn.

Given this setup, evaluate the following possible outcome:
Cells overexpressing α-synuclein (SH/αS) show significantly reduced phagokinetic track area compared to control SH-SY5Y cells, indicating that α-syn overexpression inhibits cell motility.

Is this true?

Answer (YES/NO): NO